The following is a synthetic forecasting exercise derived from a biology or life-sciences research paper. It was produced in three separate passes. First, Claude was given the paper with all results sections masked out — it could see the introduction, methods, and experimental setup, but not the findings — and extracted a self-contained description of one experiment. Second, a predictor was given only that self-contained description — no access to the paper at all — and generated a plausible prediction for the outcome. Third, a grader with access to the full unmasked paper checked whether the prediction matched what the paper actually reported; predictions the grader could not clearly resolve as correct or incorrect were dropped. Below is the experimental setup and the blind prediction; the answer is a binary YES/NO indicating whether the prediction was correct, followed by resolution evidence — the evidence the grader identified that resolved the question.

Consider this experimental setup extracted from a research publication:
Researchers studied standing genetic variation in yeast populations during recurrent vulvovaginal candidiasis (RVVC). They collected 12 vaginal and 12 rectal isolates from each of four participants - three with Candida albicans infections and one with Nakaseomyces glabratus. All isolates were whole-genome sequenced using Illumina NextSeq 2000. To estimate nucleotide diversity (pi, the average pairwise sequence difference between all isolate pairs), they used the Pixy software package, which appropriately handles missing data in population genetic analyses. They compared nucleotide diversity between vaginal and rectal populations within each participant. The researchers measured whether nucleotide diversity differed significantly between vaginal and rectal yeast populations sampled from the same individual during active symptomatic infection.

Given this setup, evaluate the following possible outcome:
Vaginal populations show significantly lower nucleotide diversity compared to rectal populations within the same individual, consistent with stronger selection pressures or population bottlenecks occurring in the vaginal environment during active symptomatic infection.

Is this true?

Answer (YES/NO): NO